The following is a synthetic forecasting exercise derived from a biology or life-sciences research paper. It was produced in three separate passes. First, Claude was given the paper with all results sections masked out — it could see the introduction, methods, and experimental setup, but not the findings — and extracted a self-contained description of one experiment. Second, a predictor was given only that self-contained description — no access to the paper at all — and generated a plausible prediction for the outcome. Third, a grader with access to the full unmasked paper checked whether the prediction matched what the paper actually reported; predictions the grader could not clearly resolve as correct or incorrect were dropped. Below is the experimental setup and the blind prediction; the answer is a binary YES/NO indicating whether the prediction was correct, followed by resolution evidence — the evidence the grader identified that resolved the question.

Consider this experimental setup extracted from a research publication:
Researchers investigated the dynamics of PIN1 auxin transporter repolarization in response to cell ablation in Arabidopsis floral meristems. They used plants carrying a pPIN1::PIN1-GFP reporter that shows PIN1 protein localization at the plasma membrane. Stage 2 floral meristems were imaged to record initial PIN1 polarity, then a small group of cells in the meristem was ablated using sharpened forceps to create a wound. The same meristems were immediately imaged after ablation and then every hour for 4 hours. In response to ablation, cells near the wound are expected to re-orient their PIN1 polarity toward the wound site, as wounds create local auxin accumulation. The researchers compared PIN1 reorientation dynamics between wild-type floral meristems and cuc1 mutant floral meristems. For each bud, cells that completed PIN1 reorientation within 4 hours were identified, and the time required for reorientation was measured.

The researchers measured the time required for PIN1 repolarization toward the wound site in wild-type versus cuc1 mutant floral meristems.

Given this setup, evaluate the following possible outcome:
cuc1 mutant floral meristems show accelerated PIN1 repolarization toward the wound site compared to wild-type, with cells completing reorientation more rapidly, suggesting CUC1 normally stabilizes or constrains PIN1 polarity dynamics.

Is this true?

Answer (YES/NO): NO